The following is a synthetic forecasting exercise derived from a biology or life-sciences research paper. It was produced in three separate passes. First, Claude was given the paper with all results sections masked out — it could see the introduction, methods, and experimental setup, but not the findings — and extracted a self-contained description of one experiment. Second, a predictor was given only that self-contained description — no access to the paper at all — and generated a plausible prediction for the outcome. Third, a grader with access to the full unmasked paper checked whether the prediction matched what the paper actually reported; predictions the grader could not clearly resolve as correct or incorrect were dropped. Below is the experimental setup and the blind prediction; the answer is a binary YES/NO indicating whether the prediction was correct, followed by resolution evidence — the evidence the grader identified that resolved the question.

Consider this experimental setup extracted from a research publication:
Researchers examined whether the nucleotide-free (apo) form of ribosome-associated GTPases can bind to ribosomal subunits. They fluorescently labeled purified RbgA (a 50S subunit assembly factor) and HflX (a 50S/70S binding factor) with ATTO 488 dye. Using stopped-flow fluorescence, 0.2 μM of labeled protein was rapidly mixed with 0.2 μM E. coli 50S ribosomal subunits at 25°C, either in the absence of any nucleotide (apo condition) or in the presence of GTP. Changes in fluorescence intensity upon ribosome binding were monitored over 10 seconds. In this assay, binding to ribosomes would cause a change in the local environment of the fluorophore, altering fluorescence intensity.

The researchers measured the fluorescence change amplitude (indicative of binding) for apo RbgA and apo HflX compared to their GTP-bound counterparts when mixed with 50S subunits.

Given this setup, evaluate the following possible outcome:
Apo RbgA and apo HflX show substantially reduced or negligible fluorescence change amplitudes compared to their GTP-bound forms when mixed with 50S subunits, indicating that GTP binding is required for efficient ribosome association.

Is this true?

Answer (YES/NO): NO